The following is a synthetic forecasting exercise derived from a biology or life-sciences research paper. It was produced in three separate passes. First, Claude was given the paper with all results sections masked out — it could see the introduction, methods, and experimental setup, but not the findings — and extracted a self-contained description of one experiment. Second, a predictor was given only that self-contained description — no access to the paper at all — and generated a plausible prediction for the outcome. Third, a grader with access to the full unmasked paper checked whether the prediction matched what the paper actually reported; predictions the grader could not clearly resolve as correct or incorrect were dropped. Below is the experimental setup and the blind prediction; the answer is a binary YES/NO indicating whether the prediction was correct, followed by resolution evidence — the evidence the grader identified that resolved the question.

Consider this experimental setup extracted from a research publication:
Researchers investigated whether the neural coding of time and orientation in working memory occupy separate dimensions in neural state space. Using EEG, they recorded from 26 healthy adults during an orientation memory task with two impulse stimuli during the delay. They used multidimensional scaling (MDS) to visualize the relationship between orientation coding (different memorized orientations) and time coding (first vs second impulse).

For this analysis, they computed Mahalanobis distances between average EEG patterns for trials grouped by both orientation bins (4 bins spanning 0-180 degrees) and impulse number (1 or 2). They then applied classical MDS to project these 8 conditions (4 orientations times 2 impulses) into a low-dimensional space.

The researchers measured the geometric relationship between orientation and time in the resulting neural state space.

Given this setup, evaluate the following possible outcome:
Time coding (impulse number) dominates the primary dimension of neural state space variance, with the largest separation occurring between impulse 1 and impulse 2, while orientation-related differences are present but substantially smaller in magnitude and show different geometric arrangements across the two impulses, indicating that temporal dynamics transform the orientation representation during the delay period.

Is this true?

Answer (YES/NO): NO